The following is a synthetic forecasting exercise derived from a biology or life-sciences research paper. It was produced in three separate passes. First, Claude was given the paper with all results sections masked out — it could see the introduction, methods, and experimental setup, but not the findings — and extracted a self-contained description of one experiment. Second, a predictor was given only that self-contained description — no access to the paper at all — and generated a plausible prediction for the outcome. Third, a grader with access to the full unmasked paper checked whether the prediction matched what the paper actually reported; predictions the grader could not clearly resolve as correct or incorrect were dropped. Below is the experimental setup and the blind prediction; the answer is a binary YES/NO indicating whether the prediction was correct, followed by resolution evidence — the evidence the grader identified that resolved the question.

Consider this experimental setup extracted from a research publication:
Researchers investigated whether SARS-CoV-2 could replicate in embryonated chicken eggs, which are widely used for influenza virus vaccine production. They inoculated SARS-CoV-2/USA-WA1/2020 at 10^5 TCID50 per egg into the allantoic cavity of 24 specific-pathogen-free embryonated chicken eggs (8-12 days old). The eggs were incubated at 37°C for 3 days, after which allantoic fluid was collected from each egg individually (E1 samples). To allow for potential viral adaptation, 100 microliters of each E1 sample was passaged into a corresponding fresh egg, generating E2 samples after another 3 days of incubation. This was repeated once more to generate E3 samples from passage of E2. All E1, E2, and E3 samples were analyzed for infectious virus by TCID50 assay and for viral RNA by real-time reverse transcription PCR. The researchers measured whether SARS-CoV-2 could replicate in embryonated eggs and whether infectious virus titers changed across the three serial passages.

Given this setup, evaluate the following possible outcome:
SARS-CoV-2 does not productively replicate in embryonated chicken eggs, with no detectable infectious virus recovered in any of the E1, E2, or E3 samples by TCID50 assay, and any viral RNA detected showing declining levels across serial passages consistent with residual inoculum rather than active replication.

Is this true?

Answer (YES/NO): YES